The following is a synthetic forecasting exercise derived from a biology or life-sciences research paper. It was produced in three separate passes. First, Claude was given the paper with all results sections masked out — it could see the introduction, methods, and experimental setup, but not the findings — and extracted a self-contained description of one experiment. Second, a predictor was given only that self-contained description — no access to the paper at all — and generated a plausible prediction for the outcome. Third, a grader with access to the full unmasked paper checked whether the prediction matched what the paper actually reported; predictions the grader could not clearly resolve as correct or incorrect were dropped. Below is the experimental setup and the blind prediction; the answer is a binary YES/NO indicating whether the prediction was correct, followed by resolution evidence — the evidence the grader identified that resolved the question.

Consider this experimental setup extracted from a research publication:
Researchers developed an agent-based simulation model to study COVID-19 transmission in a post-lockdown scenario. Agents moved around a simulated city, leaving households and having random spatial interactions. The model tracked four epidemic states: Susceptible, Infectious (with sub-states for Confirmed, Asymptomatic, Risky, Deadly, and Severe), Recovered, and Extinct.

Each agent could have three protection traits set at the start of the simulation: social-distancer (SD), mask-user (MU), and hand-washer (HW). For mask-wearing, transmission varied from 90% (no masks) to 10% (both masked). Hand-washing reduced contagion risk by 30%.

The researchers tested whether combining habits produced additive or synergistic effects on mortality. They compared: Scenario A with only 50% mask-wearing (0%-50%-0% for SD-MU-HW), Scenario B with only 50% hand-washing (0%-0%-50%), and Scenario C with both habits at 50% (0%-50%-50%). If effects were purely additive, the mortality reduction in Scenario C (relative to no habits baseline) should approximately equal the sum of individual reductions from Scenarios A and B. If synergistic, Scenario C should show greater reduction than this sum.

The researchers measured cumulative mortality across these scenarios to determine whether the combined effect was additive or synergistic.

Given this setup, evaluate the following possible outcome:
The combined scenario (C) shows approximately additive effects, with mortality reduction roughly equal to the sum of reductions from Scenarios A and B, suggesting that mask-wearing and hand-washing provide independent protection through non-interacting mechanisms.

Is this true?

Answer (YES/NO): NO